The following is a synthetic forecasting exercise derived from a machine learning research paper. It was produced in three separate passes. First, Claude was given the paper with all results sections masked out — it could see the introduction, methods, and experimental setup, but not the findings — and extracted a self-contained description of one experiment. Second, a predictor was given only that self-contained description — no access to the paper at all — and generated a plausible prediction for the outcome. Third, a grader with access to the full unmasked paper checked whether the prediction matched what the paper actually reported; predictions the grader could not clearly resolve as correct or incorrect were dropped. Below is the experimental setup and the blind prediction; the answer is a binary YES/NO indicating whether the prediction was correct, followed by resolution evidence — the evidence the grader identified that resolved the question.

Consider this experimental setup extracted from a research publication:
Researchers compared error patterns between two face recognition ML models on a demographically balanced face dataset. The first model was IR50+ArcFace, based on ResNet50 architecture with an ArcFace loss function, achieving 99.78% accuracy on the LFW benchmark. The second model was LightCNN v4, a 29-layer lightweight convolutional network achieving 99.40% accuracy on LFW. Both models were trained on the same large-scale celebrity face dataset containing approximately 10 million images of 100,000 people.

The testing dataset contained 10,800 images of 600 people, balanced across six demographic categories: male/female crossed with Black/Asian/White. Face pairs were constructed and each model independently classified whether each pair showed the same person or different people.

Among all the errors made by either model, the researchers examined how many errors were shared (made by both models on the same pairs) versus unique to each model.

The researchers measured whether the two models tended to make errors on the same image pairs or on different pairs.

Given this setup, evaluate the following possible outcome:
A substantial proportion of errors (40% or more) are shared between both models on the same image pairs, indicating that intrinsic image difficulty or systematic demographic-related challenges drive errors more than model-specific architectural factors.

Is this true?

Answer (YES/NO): NO